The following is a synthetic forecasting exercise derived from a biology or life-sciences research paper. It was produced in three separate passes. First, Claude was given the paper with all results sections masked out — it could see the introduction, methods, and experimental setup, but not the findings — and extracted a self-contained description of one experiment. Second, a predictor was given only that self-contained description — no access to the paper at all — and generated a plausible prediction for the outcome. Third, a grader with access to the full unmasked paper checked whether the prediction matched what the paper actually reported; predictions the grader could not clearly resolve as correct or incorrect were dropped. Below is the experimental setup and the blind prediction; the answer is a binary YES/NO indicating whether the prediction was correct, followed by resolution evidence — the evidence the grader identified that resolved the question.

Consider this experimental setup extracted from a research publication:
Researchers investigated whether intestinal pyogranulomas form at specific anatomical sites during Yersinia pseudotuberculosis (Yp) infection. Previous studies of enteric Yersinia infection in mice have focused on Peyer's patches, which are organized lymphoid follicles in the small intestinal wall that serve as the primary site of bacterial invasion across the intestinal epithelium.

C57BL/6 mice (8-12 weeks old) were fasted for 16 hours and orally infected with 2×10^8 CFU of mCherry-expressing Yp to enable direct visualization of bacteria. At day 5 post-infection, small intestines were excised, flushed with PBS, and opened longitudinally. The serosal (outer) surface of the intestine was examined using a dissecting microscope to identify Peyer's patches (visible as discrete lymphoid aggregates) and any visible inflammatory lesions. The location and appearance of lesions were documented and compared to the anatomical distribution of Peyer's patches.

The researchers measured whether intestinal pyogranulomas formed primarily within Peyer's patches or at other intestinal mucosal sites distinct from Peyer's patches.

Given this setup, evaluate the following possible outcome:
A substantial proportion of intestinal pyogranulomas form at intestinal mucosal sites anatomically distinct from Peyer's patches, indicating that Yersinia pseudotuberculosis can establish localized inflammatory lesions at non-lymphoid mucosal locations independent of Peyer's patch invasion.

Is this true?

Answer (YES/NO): YES